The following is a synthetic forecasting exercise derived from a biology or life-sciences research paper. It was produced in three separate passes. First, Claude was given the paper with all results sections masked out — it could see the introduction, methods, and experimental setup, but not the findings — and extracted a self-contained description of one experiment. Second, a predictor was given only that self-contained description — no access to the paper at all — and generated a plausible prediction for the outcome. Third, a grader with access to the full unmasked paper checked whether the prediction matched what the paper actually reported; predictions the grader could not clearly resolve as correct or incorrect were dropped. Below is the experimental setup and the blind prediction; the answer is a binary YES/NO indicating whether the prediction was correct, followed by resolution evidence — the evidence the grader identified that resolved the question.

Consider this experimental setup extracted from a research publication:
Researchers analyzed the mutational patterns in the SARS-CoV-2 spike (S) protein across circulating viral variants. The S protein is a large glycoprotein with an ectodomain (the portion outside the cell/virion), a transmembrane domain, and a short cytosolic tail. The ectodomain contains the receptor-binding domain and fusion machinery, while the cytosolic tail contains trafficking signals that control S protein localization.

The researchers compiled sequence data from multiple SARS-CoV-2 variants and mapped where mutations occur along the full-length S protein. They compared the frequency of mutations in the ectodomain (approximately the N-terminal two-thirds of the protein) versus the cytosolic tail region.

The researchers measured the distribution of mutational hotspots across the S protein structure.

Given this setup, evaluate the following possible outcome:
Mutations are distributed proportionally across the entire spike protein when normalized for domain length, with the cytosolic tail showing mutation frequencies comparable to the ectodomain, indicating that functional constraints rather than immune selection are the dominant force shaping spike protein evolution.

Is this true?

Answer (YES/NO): NO